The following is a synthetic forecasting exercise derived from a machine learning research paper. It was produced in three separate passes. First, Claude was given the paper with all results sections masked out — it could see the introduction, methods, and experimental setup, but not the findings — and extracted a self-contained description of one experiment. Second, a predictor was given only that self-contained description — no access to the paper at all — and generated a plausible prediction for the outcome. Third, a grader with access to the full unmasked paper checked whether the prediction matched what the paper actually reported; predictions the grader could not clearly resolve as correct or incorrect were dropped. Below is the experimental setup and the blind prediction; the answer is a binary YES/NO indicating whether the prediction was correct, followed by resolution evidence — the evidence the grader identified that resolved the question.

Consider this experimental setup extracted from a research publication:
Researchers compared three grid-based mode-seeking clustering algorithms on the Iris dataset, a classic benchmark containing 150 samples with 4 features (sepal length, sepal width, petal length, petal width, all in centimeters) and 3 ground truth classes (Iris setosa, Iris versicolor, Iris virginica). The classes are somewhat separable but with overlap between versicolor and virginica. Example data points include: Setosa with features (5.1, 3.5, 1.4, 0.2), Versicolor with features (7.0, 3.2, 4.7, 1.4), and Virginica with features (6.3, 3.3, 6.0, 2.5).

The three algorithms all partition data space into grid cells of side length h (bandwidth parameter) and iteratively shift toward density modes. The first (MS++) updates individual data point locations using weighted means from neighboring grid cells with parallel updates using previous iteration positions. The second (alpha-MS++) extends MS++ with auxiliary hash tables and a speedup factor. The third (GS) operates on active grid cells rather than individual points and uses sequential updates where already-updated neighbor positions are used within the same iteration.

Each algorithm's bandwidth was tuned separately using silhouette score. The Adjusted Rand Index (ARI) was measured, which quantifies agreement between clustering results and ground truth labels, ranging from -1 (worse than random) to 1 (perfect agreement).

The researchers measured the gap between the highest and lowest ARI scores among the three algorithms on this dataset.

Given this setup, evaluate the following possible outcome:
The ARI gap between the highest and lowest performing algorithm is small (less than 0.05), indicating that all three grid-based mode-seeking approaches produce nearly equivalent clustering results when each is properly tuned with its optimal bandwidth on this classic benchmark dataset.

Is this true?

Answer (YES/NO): NO